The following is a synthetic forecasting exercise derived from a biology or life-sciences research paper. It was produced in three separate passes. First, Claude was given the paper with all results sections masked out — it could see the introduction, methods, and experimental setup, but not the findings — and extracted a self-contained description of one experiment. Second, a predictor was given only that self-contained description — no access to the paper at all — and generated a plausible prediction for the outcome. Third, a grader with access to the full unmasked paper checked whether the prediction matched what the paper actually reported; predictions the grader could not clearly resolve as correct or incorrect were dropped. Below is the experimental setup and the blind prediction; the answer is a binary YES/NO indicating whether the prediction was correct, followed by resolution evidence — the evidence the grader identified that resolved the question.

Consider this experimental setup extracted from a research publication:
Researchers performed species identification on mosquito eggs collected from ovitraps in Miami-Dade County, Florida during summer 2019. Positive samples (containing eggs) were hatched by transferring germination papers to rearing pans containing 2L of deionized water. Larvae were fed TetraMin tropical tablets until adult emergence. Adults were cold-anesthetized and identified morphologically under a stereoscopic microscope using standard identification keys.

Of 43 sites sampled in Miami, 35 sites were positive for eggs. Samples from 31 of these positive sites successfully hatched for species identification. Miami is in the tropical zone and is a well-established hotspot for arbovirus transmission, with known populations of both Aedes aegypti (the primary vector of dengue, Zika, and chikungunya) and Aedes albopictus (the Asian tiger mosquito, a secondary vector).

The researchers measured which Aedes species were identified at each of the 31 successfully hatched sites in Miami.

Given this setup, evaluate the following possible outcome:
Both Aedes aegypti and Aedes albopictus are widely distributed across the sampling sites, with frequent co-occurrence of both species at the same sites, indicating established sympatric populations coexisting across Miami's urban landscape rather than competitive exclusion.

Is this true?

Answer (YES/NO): NO